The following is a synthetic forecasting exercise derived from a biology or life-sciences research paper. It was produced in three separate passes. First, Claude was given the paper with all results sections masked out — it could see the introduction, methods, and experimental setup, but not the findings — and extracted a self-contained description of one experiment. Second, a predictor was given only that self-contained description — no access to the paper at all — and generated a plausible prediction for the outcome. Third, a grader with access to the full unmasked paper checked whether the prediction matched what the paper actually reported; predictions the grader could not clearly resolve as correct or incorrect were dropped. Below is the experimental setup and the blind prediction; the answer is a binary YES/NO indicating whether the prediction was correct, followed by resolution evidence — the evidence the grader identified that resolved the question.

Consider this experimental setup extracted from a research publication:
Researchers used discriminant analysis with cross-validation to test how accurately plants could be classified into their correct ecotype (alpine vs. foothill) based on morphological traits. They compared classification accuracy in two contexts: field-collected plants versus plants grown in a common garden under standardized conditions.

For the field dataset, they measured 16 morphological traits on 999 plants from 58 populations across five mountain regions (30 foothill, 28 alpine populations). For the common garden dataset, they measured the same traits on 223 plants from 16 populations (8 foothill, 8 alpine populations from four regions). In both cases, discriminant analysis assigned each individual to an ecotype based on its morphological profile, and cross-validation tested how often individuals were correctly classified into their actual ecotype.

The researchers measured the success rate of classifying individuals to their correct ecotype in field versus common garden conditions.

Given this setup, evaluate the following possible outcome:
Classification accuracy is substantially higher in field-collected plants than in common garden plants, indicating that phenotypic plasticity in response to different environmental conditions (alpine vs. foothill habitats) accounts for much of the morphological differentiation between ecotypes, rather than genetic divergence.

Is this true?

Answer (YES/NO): NO